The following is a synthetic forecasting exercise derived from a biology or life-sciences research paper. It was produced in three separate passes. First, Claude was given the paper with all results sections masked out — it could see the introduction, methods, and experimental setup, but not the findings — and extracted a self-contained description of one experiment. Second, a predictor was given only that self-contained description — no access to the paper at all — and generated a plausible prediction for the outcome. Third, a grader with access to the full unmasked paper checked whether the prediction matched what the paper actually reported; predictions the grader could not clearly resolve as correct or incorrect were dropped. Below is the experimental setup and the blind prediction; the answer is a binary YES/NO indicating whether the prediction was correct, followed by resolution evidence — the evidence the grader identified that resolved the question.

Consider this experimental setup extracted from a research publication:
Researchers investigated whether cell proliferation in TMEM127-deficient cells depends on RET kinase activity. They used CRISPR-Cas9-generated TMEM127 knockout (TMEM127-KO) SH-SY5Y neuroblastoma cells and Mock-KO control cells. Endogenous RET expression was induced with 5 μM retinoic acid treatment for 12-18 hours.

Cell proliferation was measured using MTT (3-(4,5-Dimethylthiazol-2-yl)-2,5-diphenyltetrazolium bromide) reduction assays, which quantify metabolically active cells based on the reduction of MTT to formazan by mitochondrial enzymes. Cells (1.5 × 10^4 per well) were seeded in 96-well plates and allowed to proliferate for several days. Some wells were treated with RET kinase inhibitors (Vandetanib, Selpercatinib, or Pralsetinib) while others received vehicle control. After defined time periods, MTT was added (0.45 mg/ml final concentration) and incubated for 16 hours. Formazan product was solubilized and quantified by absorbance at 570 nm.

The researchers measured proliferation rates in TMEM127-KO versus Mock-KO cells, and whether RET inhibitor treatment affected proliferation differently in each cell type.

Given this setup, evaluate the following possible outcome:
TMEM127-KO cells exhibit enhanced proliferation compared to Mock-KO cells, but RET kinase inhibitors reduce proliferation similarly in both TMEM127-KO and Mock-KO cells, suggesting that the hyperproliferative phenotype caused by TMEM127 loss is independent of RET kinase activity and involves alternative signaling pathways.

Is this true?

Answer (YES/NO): NO